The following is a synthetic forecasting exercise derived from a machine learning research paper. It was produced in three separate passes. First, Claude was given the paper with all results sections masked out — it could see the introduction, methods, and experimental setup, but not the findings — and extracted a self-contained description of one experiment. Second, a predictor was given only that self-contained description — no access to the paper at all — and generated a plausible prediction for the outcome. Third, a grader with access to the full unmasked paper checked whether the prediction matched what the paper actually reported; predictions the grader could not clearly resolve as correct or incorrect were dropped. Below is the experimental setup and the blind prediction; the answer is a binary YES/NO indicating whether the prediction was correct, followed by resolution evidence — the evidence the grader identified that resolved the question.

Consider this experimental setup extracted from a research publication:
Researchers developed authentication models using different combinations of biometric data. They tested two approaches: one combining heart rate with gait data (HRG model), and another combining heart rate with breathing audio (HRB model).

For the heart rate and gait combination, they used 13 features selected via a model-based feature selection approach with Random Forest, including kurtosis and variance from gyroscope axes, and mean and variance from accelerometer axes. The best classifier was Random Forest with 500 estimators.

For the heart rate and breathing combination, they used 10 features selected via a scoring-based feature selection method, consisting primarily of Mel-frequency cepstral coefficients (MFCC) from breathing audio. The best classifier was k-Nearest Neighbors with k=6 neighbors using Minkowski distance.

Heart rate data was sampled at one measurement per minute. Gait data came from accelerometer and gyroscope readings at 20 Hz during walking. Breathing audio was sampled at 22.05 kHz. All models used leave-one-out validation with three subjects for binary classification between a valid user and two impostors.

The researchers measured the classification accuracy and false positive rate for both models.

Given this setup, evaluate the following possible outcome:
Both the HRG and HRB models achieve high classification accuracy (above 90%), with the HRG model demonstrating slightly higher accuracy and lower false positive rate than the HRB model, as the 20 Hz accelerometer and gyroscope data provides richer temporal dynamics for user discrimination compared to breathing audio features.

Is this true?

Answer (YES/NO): NO